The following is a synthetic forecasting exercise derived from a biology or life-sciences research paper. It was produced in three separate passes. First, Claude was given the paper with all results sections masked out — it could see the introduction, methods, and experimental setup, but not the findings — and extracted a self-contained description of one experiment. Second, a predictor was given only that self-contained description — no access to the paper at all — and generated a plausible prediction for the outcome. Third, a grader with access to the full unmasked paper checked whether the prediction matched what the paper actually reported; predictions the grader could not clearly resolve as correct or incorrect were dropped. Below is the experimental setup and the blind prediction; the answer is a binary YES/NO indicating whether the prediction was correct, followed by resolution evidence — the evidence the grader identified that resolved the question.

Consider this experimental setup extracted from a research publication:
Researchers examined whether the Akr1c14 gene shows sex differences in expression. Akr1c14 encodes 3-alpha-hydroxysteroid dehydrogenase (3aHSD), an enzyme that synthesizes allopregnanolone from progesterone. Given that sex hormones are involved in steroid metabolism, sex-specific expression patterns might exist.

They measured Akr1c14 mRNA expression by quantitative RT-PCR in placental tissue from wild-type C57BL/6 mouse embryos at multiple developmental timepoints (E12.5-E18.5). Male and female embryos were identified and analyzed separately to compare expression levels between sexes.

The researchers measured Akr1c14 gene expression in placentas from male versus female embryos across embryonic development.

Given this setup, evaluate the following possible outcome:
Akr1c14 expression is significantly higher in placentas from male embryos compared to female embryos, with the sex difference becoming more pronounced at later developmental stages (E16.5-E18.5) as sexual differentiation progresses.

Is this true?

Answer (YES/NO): NO